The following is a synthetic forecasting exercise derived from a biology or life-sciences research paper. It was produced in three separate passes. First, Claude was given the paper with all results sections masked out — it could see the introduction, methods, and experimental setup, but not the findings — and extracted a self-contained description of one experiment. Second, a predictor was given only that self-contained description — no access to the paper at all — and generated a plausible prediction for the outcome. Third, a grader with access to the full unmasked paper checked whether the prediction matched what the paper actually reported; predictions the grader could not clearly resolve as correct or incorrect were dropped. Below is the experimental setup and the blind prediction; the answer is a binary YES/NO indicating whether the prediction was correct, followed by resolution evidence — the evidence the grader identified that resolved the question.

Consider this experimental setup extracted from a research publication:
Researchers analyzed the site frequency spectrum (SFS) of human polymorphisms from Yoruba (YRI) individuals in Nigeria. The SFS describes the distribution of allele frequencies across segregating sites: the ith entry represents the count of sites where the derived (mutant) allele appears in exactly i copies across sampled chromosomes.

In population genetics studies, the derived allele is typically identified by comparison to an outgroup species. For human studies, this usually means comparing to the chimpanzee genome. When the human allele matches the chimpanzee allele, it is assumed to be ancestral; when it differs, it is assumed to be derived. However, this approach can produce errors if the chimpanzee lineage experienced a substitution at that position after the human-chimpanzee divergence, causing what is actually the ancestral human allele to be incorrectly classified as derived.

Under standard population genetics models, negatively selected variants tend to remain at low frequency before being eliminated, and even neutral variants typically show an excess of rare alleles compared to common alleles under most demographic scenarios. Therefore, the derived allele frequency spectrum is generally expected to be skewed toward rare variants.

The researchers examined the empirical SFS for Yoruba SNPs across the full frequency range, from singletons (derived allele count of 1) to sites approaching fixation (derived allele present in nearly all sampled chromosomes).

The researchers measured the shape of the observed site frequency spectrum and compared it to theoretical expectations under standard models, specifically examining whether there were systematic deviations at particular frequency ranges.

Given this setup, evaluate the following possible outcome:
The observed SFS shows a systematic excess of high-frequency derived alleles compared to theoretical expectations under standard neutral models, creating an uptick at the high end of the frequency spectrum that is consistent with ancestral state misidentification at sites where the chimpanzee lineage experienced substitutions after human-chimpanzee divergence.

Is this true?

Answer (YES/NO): YES